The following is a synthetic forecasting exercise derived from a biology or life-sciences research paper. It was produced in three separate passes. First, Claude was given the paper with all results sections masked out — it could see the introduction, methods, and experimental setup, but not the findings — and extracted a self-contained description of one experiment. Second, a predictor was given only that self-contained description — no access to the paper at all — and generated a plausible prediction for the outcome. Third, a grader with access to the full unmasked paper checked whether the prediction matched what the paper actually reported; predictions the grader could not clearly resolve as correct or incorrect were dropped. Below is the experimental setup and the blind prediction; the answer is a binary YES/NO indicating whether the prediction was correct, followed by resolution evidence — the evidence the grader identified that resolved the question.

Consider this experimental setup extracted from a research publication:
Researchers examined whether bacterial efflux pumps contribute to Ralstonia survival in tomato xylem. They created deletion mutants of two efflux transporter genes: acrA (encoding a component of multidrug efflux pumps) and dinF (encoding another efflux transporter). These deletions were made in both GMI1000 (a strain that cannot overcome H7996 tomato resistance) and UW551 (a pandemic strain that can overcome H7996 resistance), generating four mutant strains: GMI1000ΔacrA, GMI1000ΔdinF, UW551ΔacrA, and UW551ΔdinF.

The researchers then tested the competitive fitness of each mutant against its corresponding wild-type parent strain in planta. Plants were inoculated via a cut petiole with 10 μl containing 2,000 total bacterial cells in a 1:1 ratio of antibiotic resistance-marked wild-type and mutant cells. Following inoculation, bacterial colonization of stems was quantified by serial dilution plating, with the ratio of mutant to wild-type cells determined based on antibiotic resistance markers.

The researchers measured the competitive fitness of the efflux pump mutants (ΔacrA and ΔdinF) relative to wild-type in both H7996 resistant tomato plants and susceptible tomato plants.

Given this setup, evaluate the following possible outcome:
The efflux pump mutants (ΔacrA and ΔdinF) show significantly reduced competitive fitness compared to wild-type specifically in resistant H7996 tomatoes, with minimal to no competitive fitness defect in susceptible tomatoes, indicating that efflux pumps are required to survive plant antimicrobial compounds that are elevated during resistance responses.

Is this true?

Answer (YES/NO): NO